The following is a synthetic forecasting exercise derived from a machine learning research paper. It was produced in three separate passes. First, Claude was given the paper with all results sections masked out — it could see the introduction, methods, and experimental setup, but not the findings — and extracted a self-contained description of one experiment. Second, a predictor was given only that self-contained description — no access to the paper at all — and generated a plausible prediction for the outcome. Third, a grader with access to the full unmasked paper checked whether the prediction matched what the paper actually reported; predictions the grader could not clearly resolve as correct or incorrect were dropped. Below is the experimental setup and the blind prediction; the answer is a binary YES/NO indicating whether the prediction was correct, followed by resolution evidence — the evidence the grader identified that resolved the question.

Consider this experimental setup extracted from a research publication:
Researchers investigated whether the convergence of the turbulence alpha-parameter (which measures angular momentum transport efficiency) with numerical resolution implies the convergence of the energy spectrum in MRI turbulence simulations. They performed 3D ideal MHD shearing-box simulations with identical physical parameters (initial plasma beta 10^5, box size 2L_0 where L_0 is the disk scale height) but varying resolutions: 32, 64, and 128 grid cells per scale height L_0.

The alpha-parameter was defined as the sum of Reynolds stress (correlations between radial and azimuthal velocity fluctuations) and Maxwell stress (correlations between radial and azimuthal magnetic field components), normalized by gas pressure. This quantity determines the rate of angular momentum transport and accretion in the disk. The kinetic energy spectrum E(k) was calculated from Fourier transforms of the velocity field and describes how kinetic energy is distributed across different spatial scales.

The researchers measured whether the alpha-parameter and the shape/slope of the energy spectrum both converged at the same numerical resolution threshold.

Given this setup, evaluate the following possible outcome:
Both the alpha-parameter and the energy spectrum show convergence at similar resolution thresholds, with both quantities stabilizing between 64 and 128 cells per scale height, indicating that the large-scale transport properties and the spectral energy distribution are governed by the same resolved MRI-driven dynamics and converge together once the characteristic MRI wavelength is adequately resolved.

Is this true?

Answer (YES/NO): NO